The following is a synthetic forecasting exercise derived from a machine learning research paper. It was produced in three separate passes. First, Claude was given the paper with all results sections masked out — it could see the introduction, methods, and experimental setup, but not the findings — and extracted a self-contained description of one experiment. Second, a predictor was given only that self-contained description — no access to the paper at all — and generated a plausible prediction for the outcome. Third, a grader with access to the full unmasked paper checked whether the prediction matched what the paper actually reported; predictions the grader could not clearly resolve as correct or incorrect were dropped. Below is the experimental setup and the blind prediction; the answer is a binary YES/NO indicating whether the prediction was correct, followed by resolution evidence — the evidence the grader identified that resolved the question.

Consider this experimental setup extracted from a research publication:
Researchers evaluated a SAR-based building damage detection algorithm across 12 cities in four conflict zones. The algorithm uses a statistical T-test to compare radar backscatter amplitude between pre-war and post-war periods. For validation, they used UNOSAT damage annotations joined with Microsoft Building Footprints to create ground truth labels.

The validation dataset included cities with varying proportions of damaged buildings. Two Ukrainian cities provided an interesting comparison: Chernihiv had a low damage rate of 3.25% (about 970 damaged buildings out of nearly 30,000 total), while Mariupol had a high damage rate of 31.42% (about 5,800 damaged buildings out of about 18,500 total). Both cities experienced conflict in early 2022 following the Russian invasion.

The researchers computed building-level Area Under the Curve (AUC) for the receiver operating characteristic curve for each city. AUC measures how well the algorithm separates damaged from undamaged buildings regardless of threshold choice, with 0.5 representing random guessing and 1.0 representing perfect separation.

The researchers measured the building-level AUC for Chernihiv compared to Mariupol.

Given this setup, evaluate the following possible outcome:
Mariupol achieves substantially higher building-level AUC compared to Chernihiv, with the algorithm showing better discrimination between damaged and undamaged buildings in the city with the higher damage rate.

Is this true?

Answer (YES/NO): NO